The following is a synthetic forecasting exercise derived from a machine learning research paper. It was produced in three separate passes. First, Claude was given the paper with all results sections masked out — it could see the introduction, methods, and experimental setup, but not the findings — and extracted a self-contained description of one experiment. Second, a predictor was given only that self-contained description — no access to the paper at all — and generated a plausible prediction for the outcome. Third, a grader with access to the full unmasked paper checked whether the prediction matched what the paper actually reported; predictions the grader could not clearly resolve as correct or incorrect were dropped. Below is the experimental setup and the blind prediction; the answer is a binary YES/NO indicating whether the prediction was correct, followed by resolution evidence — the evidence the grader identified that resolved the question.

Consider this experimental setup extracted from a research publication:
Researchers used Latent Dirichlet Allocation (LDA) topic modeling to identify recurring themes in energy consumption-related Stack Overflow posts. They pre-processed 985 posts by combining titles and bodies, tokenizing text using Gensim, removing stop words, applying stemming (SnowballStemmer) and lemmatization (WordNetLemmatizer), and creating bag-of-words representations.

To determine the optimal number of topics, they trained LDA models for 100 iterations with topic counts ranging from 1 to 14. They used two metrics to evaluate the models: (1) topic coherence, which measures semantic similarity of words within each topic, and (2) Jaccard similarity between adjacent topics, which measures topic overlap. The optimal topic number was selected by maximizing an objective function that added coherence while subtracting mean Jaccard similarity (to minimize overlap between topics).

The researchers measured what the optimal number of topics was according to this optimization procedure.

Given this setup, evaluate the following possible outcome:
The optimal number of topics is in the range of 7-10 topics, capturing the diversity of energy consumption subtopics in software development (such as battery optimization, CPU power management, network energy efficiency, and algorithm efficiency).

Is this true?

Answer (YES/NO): NO